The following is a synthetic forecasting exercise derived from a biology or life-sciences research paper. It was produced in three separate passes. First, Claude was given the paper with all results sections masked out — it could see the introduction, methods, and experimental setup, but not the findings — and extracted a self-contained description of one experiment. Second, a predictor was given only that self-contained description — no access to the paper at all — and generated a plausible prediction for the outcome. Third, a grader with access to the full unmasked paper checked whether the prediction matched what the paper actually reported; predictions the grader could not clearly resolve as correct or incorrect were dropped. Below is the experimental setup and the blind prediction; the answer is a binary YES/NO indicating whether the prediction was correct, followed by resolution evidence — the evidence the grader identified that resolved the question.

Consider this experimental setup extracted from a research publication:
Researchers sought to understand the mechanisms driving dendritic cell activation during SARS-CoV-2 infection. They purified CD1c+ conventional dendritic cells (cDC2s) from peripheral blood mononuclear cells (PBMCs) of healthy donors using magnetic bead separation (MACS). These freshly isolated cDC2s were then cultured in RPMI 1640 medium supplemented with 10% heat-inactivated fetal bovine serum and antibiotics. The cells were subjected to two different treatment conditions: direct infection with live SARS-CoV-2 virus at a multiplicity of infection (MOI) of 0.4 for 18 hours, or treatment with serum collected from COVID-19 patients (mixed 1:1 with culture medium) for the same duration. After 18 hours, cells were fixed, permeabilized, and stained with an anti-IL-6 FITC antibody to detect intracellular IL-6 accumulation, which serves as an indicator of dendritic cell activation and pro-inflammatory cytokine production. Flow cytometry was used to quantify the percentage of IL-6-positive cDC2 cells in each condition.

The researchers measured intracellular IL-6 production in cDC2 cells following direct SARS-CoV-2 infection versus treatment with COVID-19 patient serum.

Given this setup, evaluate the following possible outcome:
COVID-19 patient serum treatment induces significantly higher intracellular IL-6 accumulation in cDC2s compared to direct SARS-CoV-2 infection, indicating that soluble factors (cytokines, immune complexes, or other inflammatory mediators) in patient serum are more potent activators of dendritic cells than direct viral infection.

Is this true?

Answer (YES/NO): NO